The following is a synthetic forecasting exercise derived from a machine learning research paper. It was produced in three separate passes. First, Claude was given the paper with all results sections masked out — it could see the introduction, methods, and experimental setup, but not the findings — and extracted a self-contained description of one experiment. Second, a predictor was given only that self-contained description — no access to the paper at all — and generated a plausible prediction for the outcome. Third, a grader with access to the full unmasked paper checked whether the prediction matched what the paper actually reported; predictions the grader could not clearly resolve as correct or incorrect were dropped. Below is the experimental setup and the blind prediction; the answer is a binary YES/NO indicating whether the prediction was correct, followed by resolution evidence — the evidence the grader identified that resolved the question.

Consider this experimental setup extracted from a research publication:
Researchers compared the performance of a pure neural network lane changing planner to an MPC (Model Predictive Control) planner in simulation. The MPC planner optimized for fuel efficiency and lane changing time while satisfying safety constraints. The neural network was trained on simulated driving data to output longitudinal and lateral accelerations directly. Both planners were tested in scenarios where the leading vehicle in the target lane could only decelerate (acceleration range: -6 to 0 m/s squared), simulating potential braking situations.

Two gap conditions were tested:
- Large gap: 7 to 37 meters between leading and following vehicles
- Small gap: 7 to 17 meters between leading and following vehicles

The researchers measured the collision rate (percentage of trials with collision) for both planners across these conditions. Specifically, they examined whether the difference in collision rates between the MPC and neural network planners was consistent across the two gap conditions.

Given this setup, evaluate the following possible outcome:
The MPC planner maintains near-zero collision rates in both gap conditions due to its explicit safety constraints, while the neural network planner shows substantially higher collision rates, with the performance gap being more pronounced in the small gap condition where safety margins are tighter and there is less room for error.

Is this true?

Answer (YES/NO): NO